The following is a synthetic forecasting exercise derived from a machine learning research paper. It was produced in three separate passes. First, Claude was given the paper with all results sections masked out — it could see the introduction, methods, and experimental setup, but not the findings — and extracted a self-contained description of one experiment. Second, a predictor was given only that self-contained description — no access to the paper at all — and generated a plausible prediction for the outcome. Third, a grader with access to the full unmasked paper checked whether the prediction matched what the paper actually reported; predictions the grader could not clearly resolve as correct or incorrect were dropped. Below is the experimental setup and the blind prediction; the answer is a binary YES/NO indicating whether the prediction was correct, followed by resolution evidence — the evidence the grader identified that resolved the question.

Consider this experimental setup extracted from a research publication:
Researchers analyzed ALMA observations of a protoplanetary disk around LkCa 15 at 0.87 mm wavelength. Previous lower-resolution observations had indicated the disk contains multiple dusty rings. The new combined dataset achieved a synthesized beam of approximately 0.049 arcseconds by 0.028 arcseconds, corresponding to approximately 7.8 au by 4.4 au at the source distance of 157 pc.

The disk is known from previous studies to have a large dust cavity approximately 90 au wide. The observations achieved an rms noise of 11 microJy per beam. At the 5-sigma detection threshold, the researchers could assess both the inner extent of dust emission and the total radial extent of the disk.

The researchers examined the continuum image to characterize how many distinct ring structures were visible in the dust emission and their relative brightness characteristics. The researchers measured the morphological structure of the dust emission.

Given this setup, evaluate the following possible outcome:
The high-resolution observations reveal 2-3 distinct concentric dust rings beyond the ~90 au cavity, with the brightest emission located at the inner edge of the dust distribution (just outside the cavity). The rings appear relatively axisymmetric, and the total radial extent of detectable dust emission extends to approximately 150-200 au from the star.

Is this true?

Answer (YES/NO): NO